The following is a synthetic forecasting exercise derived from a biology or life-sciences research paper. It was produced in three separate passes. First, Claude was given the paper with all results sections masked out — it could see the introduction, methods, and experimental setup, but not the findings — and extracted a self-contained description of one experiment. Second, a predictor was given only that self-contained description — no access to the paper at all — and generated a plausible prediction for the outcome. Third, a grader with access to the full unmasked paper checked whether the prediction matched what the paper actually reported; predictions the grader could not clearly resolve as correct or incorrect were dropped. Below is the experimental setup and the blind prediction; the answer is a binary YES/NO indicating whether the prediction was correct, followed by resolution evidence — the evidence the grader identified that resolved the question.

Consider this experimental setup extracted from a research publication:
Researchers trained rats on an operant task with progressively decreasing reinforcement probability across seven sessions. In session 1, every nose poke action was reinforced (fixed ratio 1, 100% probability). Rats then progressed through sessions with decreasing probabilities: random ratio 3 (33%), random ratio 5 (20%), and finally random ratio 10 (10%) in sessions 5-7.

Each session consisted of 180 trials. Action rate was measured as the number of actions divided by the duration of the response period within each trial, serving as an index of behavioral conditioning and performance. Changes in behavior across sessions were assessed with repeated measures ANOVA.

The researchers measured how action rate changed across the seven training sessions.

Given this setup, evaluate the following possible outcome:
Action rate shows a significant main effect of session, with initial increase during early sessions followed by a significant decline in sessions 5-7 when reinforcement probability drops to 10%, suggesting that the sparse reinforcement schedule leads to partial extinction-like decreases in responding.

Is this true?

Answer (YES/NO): NO